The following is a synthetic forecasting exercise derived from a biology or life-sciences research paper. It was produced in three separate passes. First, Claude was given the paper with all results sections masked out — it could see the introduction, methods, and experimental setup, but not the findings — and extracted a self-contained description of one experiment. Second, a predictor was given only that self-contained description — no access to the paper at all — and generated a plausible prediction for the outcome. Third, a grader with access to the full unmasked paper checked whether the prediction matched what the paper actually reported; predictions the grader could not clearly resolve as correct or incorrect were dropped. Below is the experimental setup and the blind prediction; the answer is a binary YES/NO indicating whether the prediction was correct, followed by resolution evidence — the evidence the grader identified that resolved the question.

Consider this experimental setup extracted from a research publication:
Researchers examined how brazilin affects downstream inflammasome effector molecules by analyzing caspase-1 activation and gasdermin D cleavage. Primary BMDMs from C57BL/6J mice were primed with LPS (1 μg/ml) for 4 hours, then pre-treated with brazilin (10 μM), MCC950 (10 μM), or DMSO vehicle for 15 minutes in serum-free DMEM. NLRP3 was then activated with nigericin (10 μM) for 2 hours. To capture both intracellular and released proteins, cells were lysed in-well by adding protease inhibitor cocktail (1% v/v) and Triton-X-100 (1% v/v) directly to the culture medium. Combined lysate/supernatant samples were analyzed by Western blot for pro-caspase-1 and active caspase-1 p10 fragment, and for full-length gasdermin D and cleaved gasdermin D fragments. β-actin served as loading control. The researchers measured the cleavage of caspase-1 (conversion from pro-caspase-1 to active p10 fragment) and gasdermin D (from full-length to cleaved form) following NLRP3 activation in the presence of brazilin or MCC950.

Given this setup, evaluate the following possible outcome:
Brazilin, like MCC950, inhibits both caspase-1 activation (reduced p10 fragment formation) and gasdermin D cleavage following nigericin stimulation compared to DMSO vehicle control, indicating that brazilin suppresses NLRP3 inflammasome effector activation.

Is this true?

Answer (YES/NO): YES